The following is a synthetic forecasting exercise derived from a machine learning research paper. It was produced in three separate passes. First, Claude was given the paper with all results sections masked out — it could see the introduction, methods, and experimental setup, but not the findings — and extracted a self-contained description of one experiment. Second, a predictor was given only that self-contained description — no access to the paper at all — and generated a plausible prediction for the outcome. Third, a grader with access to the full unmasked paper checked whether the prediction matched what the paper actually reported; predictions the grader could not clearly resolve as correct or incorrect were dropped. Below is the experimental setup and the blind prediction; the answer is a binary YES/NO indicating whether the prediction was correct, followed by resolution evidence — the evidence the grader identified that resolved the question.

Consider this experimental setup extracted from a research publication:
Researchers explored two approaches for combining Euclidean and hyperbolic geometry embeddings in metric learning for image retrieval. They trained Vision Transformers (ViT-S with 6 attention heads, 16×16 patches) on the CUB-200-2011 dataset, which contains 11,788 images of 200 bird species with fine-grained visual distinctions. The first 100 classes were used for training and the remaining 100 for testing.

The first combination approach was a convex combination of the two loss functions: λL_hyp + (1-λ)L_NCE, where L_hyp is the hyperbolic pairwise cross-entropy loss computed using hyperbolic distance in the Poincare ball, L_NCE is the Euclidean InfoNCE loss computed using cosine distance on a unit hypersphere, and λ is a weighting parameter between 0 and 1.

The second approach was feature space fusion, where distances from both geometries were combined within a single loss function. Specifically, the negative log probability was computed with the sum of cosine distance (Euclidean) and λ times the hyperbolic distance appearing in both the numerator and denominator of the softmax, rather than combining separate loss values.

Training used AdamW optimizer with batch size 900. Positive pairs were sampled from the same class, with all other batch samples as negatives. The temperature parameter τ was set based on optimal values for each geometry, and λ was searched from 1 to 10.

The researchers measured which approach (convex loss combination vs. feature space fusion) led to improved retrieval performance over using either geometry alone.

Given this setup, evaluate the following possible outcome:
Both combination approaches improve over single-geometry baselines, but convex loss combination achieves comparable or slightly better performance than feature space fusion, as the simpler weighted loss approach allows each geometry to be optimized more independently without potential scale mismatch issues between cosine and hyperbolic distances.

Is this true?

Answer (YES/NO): NO